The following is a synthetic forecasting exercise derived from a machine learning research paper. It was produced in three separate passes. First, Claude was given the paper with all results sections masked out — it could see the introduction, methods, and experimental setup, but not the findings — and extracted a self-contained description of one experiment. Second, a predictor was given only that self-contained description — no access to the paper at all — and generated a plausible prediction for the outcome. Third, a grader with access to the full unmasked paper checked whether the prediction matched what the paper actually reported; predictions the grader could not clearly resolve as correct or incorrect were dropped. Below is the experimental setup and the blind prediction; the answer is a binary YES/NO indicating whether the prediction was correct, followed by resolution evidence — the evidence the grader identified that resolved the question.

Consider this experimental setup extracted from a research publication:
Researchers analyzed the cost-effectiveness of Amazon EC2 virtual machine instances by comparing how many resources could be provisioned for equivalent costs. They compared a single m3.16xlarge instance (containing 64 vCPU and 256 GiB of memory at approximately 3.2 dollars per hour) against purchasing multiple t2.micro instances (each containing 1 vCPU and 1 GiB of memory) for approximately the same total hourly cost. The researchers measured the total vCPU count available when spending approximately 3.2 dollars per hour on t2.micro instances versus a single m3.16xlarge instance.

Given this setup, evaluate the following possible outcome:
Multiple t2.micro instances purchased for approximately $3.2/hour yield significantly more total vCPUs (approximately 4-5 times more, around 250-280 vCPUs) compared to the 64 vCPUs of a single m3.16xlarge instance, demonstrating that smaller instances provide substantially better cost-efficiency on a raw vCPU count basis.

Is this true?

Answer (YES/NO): YES